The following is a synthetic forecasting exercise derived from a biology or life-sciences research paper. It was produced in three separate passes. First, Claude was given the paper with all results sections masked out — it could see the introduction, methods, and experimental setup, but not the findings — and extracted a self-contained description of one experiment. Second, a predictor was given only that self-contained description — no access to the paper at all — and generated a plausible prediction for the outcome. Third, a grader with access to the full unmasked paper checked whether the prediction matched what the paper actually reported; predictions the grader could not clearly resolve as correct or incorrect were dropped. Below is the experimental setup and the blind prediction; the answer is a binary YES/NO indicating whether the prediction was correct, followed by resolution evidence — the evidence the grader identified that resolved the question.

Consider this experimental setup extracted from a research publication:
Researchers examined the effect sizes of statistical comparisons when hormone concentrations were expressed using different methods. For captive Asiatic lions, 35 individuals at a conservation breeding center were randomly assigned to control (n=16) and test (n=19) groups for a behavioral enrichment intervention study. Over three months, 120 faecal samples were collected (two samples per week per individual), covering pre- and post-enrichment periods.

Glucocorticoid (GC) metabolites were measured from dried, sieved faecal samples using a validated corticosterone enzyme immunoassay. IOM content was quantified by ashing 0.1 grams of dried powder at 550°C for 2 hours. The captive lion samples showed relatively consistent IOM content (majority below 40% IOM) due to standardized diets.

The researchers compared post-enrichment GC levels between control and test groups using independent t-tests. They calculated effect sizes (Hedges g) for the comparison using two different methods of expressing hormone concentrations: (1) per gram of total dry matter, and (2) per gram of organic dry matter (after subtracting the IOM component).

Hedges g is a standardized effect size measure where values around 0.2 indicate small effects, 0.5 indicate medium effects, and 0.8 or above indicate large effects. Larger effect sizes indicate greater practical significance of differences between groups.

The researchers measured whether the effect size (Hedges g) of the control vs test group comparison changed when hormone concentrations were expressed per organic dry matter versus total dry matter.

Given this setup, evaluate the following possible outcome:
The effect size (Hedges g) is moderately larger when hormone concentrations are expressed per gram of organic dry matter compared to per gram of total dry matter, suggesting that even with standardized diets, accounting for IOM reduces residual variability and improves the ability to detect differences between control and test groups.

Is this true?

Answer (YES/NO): NO